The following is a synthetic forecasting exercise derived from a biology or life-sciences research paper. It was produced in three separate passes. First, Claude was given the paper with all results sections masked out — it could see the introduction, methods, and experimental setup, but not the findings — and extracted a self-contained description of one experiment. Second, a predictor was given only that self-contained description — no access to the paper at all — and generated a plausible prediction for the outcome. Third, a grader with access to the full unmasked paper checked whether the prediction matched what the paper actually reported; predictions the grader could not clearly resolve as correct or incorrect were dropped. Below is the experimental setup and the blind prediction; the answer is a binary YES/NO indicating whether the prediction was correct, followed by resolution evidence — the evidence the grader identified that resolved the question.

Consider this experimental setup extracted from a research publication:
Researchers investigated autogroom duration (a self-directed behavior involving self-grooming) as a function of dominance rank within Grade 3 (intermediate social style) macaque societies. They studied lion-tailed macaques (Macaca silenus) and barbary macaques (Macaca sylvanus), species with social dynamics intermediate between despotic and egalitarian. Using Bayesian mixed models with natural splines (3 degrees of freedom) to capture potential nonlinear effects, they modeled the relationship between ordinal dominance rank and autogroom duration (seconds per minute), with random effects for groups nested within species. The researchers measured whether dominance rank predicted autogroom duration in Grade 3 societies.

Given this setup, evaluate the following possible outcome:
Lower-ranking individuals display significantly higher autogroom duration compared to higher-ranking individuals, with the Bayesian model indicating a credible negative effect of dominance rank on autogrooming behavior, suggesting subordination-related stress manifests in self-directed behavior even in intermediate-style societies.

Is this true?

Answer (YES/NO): NO